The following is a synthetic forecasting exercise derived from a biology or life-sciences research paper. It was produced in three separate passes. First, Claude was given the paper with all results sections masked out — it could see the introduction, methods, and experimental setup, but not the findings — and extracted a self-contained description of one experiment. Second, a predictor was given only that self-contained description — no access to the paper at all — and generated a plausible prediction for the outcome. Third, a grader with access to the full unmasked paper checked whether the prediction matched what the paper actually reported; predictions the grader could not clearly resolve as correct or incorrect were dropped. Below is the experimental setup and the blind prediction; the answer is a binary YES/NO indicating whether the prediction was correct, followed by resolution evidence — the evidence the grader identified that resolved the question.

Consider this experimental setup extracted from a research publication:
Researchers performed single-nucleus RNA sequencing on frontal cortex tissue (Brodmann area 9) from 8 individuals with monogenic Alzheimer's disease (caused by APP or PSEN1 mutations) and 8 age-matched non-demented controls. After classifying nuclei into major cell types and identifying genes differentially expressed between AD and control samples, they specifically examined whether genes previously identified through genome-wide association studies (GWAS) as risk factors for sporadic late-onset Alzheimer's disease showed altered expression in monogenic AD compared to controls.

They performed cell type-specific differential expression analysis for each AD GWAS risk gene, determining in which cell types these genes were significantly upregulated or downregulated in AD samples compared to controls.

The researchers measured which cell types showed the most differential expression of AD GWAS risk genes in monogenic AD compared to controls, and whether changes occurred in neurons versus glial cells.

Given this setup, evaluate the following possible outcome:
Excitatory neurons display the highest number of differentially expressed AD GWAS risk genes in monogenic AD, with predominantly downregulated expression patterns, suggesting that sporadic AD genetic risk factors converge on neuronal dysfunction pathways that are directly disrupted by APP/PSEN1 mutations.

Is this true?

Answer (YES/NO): NO